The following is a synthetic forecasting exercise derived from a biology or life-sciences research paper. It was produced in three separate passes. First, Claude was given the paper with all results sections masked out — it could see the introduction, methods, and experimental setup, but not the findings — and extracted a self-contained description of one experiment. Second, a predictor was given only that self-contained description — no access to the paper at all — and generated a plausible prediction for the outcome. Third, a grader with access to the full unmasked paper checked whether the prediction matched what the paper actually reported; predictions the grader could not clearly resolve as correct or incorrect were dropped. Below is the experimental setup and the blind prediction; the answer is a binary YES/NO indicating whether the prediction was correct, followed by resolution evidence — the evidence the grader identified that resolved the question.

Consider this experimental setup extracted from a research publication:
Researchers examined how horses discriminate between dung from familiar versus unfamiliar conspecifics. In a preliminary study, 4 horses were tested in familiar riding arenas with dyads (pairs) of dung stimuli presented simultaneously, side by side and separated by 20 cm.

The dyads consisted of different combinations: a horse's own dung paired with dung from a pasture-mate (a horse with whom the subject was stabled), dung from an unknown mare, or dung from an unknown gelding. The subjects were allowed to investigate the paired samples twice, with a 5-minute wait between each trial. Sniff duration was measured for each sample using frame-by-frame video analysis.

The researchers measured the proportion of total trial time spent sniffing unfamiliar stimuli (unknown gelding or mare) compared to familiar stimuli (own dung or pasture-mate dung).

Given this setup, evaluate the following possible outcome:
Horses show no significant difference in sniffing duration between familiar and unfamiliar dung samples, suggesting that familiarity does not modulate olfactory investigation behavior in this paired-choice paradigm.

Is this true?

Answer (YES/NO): NO